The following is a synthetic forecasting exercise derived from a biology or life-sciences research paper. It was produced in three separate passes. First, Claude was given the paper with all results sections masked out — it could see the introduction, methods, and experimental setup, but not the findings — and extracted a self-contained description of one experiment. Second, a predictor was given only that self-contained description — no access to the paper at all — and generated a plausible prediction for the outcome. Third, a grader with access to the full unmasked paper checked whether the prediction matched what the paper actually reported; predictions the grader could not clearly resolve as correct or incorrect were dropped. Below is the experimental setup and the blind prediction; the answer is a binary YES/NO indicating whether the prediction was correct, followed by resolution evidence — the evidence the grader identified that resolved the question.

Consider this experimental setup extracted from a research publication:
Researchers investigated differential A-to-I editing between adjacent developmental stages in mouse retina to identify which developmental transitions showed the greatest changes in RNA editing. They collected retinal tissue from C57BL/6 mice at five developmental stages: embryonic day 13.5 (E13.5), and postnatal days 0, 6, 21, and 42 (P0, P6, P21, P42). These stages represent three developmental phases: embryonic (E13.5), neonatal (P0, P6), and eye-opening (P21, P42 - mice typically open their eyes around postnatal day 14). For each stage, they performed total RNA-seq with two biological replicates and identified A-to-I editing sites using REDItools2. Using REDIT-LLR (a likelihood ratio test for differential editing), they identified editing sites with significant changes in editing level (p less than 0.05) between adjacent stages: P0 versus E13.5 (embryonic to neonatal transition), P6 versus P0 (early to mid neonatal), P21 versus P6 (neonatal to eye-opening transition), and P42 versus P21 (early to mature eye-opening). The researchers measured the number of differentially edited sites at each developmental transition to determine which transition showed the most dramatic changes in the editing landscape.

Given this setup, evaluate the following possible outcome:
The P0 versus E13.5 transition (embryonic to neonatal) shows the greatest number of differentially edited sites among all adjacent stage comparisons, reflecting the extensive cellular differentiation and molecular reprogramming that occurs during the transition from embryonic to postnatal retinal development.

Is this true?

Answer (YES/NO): NO